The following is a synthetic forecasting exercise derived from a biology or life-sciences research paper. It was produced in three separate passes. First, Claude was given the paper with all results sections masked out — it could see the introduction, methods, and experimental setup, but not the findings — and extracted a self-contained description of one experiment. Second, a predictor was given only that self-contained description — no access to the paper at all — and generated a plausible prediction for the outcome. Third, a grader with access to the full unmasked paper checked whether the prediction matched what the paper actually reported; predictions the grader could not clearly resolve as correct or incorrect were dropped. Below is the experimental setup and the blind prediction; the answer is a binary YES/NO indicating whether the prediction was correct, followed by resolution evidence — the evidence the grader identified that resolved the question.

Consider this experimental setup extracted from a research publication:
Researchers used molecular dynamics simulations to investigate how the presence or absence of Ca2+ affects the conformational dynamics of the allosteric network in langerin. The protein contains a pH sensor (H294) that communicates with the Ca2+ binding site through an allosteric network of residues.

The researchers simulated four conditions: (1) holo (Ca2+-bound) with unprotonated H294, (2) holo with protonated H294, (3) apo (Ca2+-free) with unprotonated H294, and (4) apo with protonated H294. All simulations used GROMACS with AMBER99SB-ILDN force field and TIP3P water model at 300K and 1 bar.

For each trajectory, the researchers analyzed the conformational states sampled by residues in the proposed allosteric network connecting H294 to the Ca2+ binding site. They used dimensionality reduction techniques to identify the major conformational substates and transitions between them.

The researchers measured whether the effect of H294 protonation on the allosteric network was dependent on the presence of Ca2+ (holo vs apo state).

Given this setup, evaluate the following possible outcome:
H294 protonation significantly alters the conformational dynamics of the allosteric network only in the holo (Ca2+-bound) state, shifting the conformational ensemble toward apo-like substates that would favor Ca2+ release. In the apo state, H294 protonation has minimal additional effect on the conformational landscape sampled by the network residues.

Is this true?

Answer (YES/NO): NO